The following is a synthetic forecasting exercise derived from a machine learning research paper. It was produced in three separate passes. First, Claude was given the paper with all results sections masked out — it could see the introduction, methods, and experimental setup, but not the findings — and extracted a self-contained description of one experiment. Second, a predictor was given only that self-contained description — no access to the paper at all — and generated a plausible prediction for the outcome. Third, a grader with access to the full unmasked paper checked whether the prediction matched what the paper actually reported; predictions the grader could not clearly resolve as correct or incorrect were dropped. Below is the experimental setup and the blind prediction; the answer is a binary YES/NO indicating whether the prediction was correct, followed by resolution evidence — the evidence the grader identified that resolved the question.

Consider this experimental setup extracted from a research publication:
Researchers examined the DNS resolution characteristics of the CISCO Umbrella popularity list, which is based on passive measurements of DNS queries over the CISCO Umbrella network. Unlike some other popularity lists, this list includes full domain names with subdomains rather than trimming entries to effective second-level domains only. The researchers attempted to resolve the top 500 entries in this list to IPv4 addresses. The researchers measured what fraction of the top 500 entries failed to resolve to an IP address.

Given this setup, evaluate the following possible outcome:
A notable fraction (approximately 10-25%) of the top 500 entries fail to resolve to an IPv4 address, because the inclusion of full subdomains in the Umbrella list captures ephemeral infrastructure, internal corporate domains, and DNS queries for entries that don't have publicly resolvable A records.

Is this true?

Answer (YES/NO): YES